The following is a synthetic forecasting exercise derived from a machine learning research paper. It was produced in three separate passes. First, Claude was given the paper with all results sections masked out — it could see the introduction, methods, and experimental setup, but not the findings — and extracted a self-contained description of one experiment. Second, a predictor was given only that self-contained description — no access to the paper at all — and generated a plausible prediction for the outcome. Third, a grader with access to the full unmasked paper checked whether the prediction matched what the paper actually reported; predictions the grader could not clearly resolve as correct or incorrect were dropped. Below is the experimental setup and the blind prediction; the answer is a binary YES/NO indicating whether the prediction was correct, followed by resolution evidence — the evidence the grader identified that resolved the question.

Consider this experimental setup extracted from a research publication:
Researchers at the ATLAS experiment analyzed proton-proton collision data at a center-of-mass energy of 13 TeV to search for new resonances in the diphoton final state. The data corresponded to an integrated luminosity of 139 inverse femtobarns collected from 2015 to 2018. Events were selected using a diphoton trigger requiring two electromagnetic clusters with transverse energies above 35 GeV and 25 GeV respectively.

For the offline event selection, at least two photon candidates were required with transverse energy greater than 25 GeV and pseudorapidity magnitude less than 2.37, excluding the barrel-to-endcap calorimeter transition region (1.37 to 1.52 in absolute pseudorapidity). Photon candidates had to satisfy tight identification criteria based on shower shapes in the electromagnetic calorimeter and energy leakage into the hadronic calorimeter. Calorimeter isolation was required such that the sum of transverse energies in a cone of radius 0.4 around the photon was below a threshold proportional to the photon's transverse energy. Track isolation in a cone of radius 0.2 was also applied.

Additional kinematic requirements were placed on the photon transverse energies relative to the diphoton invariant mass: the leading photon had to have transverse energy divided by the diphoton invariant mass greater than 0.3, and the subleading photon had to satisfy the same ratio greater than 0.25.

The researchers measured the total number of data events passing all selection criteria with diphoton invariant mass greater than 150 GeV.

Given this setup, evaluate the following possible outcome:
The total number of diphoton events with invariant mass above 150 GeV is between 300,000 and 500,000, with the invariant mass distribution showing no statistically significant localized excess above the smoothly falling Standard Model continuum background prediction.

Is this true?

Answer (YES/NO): YES